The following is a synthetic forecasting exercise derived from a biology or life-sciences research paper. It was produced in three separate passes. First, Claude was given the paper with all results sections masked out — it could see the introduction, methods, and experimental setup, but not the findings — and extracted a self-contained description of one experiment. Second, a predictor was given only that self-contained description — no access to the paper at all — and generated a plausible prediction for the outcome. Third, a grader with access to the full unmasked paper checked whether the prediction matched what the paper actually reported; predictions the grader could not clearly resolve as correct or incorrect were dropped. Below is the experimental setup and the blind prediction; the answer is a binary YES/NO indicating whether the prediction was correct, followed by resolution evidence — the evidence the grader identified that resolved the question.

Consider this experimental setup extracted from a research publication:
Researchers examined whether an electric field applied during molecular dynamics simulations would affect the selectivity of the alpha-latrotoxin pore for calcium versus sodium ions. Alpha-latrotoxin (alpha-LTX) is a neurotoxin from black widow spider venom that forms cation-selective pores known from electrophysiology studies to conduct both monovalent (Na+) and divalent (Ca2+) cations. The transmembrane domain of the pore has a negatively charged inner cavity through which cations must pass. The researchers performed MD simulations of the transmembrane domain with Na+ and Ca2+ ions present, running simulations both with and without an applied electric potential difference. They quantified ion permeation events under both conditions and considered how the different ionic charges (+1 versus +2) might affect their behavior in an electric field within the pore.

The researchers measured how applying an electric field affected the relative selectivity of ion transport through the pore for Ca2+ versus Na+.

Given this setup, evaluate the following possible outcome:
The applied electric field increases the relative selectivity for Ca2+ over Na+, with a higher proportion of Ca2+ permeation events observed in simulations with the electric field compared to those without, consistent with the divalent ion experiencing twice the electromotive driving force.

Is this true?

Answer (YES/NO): YES